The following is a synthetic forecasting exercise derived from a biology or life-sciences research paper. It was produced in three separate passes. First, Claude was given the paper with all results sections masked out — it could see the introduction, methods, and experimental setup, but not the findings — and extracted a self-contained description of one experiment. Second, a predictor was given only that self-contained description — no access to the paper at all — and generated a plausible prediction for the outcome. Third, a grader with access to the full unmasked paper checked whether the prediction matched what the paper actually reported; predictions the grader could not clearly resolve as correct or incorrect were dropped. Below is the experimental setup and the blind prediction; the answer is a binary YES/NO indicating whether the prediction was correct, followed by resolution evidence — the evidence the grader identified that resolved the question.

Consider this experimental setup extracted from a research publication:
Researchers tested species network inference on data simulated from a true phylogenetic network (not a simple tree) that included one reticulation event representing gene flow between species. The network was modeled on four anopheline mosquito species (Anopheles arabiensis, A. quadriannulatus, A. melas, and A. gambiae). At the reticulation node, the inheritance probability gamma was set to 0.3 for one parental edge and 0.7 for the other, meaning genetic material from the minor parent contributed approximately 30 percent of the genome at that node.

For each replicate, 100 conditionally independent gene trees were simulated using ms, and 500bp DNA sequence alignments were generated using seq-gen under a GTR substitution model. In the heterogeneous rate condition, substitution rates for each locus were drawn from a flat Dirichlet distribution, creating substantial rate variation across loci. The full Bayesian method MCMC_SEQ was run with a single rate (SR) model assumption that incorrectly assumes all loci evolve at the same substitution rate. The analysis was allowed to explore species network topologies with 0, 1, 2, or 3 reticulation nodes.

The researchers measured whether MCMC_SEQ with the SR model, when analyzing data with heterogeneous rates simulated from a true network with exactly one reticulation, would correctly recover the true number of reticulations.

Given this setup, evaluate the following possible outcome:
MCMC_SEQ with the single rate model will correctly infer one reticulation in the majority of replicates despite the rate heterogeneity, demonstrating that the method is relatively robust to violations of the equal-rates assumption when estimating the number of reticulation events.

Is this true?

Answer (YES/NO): NO